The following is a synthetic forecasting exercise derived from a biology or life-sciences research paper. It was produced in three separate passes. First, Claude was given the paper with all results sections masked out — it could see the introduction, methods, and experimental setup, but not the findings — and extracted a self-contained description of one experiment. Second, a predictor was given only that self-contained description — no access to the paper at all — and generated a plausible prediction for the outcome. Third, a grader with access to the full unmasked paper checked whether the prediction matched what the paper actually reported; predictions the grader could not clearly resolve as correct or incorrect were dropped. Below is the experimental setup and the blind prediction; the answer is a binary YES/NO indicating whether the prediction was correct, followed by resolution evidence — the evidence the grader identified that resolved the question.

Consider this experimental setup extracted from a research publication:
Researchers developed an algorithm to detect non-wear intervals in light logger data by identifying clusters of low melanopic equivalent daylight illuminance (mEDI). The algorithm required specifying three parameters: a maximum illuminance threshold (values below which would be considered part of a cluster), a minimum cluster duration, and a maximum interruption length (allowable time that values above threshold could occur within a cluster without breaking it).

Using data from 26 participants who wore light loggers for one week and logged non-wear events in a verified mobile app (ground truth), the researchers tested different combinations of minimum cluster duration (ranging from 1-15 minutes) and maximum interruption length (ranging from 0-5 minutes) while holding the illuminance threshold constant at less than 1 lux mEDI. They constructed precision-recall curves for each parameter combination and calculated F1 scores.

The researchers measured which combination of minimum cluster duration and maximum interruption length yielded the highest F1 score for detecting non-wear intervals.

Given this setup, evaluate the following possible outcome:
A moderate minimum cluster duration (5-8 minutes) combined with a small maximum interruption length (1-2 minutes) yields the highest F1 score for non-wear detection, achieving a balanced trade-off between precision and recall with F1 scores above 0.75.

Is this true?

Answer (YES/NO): NO